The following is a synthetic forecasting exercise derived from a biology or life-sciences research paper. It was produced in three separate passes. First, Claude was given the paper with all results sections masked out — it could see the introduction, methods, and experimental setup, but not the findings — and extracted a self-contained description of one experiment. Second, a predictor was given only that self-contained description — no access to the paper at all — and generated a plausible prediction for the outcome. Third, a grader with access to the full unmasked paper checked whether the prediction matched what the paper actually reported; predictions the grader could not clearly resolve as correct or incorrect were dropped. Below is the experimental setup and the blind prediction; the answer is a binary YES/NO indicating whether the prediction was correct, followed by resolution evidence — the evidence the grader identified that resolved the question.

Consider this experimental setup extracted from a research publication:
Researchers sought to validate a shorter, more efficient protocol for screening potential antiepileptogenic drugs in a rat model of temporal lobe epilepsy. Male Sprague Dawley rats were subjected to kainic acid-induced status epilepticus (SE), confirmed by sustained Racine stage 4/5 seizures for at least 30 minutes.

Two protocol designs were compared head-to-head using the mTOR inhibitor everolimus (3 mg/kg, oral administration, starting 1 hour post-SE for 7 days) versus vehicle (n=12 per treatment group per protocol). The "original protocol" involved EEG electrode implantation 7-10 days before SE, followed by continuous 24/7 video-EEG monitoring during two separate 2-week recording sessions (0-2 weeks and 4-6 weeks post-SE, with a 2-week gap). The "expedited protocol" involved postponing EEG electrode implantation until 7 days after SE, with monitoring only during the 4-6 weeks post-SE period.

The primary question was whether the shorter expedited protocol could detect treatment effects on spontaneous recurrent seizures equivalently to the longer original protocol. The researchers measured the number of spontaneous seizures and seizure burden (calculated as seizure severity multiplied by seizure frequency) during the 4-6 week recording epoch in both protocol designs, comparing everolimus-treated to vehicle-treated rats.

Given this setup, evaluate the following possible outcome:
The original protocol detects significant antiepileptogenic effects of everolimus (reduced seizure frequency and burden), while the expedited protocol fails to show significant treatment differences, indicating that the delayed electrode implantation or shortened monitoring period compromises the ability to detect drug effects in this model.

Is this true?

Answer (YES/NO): NO